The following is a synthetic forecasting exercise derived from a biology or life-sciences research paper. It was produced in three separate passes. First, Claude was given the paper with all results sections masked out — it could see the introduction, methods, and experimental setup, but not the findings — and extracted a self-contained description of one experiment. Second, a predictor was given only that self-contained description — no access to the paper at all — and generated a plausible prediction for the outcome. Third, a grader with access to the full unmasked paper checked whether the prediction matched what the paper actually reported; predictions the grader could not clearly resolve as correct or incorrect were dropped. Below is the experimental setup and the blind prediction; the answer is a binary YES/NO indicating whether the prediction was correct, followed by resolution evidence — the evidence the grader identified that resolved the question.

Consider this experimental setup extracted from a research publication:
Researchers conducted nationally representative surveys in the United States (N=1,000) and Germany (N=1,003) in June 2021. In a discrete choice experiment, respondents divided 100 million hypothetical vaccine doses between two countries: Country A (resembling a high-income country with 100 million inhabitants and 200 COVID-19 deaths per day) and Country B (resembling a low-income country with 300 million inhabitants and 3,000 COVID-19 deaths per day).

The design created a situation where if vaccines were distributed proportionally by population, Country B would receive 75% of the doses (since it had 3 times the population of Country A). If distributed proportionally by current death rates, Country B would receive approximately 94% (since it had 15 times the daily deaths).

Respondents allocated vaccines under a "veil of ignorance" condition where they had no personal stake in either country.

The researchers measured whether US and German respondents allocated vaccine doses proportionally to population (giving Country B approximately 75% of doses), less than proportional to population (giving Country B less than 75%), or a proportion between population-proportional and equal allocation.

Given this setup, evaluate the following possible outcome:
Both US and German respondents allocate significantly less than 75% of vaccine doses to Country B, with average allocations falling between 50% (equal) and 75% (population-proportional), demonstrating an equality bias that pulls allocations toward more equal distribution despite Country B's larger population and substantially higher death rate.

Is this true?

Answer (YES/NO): YES